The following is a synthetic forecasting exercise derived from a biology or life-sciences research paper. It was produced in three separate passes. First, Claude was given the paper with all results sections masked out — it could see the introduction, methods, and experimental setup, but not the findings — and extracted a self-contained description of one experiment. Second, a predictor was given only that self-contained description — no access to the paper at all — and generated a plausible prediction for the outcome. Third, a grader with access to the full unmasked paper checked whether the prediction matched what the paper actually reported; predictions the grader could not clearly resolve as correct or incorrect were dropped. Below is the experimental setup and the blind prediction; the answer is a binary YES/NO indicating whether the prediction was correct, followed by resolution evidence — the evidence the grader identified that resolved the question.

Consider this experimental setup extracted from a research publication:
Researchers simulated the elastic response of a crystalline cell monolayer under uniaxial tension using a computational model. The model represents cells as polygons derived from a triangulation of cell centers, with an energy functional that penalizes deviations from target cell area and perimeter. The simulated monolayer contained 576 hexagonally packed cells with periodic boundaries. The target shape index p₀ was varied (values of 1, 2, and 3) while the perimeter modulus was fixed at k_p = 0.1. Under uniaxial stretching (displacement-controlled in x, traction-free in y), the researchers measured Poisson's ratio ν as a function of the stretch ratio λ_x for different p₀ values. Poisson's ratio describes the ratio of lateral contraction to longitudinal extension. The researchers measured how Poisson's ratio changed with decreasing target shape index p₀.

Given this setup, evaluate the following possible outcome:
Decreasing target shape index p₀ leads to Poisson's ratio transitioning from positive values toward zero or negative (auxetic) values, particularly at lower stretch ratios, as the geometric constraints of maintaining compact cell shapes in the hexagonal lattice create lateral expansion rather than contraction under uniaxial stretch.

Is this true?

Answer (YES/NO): YES